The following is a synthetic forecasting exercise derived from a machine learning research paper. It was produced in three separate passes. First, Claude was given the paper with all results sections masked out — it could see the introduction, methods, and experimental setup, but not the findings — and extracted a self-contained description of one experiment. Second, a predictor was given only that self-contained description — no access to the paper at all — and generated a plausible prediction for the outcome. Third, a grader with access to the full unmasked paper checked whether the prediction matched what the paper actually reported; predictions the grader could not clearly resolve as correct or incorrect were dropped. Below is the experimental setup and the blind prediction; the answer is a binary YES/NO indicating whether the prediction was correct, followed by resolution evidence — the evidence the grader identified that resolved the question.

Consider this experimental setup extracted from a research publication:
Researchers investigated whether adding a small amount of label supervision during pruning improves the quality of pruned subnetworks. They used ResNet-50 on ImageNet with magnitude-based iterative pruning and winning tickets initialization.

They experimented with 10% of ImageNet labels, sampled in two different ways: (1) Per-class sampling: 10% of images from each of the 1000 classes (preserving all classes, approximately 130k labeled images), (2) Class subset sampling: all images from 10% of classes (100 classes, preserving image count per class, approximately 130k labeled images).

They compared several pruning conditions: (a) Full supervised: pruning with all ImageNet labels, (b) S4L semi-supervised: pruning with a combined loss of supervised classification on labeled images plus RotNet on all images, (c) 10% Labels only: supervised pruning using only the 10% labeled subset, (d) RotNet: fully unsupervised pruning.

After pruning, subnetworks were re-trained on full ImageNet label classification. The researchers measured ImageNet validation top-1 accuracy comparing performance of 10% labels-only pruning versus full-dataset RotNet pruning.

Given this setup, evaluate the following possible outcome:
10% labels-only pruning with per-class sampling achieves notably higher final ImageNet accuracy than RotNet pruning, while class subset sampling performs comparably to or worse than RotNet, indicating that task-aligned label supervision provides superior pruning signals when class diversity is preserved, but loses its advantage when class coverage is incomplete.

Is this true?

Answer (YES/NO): NO